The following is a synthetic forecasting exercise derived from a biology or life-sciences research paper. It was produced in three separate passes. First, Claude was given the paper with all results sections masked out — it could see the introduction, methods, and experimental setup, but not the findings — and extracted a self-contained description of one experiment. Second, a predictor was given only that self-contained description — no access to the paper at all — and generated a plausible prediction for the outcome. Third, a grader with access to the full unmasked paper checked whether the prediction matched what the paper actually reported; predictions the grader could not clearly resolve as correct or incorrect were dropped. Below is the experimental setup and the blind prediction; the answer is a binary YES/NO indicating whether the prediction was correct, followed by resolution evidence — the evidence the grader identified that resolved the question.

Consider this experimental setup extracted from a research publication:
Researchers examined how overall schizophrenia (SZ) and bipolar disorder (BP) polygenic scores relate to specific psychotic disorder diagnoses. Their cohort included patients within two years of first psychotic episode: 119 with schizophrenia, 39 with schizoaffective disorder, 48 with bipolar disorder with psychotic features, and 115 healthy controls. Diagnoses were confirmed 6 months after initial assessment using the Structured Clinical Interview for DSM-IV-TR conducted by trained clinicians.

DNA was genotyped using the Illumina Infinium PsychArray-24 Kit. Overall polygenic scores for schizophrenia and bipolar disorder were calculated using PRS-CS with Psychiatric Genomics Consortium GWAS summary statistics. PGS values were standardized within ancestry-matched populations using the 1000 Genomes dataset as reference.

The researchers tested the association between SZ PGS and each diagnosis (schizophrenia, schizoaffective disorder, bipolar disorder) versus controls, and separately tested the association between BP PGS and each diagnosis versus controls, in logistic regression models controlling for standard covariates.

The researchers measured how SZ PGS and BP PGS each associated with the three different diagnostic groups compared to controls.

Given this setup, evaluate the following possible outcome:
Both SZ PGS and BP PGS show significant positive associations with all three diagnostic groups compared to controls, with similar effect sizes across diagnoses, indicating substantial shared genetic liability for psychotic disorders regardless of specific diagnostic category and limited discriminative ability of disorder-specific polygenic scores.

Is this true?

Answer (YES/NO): NO